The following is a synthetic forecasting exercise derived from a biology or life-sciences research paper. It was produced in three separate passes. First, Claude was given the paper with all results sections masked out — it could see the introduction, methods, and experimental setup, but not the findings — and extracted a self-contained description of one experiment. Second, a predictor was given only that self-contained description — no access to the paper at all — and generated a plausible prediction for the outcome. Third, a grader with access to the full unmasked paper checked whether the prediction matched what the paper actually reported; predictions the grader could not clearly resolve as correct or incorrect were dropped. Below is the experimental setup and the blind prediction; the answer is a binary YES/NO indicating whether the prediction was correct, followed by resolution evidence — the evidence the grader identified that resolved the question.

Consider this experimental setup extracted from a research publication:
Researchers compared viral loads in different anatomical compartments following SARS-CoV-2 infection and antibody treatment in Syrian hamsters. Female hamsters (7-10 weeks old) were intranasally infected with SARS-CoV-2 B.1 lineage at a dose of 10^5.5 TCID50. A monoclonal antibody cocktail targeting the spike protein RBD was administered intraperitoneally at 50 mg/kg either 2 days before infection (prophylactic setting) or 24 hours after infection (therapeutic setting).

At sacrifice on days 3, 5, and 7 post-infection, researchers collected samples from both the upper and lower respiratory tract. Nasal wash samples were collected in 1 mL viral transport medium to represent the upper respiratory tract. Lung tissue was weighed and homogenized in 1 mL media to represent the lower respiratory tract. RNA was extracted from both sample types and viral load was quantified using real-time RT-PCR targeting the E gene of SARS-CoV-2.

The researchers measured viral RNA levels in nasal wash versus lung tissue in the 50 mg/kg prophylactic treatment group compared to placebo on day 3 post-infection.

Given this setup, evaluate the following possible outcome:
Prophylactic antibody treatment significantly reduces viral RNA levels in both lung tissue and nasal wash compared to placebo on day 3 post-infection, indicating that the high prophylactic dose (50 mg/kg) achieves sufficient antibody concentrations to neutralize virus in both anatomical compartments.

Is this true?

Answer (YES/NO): NO